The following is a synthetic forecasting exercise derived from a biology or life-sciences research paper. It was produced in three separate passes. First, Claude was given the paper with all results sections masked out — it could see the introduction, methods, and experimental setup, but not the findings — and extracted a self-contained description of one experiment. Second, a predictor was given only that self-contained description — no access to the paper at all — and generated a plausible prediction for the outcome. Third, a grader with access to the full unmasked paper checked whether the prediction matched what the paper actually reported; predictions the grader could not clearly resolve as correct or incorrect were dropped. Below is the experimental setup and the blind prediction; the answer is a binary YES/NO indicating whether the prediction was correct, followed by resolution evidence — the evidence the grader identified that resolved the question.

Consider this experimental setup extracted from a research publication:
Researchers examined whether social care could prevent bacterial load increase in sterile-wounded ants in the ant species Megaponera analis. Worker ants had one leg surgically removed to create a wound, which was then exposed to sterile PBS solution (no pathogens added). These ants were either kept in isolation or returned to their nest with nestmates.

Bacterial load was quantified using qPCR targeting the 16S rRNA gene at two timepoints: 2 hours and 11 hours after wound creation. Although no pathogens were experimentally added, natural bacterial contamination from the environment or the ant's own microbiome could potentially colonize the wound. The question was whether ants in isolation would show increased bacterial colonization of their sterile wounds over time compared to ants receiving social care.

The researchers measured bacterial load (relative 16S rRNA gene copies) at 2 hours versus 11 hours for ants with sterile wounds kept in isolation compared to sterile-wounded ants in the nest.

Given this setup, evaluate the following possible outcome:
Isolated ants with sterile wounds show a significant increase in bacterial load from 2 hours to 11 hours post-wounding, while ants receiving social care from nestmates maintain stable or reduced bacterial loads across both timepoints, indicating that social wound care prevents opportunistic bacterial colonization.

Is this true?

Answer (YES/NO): NO